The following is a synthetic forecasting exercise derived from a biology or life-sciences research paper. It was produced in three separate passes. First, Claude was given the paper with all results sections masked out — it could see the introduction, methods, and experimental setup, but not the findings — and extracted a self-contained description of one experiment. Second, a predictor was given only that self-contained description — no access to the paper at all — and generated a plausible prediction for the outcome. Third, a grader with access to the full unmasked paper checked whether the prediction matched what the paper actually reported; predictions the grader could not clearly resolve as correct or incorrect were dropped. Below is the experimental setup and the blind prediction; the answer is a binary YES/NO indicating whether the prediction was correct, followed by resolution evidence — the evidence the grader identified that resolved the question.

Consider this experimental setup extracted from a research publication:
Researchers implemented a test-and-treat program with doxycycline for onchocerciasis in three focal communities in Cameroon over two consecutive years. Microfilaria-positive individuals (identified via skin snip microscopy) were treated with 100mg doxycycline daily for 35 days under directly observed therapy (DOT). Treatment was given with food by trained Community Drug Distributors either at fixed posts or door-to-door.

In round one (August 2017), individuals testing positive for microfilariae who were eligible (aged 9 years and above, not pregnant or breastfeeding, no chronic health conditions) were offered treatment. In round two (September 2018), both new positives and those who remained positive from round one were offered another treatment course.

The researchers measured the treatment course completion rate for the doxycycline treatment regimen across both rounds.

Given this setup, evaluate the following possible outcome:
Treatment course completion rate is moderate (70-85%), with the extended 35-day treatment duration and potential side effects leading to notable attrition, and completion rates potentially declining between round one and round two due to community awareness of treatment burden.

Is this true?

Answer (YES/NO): NO